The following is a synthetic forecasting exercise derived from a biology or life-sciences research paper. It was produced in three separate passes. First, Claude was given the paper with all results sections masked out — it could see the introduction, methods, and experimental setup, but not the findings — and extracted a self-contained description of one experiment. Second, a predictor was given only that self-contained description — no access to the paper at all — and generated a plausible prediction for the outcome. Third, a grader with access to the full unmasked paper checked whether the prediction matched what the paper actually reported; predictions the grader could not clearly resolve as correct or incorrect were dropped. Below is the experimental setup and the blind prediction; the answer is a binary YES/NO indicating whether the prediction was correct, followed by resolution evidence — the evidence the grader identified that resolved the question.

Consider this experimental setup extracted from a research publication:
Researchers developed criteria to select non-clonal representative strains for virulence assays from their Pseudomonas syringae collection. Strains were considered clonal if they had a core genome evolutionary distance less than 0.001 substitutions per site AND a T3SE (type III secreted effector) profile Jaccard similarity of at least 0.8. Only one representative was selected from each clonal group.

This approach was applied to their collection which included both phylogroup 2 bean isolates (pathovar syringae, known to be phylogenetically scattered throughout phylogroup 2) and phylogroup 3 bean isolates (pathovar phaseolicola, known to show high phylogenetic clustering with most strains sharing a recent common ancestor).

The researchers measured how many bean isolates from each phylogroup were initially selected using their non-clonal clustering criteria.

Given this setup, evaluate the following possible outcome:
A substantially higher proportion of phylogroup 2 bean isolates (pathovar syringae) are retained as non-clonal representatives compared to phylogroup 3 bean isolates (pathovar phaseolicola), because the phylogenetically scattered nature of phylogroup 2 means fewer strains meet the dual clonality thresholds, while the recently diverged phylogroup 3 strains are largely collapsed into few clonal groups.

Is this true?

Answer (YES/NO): YES